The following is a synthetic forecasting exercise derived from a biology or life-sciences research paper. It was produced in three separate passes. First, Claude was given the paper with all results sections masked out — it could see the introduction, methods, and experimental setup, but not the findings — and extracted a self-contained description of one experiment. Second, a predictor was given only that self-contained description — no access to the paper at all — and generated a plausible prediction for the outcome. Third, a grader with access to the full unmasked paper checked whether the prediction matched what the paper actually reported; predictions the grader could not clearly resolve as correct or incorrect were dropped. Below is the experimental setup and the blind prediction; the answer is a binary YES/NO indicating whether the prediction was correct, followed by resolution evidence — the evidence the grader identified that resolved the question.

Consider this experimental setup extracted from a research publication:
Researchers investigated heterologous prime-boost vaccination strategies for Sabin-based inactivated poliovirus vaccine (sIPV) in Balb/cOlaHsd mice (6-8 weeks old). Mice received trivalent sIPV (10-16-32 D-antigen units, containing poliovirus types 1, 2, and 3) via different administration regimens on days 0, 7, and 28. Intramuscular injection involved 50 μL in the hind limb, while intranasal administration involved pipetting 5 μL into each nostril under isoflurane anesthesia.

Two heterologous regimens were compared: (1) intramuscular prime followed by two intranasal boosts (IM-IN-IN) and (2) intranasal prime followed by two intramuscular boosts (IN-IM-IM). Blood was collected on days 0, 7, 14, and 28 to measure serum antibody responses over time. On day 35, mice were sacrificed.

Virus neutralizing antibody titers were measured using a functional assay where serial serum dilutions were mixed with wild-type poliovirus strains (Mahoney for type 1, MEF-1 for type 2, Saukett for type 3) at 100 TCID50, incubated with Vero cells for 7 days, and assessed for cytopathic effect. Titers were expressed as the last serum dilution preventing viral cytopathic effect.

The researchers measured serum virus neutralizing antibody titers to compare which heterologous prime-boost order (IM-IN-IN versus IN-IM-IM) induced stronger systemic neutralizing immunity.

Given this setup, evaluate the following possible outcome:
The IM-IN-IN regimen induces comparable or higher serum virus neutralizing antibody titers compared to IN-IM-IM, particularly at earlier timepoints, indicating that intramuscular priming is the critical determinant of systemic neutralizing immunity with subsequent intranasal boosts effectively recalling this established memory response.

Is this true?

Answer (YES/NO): NO